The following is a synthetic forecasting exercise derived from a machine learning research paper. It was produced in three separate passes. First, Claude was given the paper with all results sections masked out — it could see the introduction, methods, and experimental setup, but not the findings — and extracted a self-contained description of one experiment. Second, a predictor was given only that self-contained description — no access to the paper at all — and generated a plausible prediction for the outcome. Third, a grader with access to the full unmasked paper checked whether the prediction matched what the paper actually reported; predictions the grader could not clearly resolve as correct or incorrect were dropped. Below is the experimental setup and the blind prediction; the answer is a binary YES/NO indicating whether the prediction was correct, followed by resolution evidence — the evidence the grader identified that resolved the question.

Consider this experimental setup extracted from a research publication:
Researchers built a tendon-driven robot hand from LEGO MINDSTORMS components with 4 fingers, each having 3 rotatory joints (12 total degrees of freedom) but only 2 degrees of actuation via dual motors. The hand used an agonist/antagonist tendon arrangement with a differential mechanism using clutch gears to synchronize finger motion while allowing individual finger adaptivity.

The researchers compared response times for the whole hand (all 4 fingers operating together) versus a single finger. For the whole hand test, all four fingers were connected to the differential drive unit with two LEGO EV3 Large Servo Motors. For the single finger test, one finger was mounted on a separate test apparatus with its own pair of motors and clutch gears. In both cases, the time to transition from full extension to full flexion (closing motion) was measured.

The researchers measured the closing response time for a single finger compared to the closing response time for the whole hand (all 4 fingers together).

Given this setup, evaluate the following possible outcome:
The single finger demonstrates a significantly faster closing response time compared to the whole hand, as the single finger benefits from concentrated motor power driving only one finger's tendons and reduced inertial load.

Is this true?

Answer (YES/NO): NO